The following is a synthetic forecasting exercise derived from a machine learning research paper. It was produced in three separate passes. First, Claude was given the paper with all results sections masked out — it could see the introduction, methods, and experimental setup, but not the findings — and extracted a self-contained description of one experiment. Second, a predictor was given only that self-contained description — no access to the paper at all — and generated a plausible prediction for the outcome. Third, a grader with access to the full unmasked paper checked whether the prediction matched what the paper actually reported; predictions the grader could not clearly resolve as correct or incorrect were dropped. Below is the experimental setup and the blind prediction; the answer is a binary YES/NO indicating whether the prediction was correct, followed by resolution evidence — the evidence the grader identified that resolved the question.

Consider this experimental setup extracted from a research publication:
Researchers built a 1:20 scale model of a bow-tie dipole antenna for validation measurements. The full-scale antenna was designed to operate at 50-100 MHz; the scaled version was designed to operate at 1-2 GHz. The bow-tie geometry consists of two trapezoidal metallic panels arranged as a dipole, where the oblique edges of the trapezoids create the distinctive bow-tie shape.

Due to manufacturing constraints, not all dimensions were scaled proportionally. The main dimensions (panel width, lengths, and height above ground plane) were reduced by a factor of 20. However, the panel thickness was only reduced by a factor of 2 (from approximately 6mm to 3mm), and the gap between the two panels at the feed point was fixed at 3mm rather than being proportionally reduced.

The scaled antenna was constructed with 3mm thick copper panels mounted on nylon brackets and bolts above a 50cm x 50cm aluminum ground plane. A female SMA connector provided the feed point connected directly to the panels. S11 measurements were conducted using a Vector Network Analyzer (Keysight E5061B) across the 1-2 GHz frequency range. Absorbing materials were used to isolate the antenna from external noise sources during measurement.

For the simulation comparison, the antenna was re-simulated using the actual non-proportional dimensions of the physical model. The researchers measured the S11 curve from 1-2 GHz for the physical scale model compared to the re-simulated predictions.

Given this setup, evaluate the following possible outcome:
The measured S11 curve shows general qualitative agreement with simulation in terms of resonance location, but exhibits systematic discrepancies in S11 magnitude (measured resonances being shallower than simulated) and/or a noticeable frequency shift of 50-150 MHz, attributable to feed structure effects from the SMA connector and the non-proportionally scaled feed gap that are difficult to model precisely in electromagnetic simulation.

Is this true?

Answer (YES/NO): NO